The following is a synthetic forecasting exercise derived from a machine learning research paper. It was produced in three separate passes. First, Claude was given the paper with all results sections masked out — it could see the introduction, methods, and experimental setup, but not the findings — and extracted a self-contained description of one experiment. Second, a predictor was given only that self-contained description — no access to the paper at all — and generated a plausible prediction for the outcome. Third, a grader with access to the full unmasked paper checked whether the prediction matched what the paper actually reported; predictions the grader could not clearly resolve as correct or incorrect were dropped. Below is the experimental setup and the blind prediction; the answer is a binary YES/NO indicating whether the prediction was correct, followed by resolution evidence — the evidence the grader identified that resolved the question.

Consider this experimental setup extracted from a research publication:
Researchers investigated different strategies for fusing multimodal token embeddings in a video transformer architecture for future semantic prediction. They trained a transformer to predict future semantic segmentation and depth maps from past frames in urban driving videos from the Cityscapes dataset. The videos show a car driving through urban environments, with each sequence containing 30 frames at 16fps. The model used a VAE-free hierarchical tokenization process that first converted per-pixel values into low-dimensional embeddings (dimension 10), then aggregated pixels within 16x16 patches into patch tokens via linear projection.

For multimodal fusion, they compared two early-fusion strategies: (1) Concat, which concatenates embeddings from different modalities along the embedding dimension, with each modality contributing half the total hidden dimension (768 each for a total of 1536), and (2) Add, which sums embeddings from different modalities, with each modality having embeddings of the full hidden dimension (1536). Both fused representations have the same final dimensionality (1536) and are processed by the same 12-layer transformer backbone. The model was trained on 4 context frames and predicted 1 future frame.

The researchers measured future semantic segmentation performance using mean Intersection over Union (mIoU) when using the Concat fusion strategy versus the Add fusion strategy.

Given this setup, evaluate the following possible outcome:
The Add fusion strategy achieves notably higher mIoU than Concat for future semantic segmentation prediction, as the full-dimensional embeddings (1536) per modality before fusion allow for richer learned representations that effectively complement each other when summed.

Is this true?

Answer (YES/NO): NO